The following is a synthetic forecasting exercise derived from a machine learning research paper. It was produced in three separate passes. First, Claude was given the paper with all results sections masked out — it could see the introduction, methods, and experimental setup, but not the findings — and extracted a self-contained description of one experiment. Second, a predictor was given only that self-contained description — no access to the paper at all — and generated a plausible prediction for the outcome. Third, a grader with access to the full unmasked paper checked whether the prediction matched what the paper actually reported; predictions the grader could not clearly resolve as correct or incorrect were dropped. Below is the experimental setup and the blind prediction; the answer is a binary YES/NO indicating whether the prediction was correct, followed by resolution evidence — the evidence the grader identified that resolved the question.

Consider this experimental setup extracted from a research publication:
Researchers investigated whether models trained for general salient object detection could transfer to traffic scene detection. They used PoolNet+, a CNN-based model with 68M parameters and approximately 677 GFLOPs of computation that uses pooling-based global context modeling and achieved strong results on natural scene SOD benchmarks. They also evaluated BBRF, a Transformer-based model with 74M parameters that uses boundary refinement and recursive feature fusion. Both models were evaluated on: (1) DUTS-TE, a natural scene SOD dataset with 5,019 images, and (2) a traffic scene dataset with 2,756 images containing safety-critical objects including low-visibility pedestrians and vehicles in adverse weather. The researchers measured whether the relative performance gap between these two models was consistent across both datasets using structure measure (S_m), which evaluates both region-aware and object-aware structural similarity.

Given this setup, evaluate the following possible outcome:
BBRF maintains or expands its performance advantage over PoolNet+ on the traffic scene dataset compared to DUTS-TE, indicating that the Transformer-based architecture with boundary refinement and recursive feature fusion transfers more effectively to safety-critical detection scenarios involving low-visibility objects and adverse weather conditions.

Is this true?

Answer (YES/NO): NO